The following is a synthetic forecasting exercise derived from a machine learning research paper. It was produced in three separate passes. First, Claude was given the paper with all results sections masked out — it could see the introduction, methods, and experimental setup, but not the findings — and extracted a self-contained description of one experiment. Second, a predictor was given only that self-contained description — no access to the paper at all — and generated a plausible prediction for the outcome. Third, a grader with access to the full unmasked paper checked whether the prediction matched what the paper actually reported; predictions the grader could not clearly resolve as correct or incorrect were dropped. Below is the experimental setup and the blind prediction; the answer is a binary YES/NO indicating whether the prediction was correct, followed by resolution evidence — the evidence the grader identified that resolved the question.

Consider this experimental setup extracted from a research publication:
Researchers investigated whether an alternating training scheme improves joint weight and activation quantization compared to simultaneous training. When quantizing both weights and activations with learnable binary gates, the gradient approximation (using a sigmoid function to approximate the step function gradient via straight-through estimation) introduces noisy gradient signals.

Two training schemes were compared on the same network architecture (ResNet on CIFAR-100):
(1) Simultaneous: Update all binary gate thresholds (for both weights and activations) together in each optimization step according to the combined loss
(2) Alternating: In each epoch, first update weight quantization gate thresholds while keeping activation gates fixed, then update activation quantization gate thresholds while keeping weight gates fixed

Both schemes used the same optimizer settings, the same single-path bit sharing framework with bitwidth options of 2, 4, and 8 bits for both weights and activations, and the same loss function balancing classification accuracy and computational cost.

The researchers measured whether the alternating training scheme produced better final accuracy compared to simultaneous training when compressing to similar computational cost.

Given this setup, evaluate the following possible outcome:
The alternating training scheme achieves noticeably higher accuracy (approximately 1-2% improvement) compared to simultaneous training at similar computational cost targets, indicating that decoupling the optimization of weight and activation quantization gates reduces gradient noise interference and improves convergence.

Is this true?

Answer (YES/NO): NO